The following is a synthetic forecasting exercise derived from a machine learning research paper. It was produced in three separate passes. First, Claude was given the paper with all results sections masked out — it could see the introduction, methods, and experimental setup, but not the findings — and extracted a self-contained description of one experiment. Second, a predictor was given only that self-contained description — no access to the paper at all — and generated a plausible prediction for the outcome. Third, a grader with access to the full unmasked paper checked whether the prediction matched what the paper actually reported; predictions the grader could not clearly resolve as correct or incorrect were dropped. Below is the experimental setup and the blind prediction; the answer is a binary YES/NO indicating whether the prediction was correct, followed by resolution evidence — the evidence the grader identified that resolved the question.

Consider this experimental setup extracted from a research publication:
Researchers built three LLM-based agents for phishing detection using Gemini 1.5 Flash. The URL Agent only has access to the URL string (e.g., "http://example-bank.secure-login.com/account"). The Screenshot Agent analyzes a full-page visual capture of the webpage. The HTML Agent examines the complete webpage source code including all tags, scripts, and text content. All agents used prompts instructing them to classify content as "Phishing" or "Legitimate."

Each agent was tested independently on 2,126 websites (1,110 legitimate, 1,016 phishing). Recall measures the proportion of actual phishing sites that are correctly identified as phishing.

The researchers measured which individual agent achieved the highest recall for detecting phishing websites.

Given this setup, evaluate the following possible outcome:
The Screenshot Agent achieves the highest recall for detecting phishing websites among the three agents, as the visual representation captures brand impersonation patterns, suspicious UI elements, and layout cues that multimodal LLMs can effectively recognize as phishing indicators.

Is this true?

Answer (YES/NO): NO